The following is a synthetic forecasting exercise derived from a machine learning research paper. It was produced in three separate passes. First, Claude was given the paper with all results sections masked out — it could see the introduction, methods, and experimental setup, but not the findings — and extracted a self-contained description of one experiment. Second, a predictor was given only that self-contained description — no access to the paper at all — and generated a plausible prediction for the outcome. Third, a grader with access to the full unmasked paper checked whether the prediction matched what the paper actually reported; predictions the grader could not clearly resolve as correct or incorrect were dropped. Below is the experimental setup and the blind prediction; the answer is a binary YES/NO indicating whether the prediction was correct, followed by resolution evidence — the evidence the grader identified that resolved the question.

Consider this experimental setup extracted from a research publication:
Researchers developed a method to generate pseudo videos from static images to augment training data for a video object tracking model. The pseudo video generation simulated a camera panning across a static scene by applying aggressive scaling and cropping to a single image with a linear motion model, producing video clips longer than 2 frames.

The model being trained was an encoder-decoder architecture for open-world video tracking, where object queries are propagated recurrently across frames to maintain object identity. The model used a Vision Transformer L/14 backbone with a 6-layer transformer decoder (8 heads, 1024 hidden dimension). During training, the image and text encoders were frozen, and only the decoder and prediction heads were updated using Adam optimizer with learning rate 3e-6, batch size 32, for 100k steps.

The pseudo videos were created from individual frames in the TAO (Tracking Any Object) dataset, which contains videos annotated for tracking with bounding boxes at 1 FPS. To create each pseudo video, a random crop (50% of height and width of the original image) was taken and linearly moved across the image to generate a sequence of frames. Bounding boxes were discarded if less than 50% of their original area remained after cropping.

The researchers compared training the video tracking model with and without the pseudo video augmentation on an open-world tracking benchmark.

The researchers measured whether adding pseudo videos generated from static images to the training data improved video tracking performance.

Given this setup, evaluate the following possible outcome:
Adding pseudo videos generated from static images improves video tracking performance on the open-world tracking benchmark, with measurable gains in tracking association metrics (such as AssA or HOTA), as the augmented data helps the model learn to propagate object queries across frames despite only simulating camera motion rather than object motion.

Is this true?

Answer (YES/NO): NO